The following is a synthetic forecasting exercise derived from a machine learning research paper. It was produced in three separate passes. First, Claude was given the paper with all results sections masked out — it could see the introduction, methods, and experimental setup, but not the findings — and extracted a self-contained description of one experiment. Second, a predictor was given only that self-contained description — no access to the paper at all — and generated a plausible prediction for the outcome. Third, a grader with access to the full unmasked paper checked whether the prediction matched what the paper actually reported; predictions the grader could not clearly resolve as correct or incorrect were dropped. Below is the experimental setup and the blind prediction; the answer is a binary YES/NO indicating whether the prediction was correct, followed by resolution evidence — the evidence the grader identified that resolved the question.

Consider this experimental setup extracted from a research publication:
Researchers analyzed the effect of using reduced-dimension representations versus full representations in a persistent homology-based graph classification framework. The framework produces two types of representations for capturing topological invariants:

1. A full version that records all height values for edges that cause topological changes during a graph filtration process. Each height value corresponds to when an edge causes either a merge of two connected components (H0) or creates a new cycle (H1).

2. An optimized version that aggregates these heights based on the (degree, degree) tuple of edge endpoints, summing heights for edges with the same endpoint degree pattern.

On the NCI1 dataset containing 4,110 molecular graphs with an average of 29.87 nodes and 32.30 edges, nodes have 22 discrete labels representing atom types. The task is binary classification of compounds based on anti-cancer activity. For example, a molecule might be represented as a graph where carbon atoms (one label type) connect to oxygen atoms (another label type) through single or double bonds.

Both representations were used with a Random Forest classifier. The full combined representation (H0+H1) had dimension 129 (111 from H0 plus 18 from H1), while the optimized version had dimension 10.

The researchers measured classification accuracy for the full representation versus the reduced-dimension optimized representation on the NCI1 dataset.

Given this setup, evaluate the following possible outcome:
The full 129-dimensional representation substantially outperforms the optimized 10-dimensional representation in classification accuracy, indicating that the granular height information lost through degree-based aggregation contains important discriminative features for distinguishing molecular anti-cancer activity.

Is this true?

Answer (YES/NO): NO